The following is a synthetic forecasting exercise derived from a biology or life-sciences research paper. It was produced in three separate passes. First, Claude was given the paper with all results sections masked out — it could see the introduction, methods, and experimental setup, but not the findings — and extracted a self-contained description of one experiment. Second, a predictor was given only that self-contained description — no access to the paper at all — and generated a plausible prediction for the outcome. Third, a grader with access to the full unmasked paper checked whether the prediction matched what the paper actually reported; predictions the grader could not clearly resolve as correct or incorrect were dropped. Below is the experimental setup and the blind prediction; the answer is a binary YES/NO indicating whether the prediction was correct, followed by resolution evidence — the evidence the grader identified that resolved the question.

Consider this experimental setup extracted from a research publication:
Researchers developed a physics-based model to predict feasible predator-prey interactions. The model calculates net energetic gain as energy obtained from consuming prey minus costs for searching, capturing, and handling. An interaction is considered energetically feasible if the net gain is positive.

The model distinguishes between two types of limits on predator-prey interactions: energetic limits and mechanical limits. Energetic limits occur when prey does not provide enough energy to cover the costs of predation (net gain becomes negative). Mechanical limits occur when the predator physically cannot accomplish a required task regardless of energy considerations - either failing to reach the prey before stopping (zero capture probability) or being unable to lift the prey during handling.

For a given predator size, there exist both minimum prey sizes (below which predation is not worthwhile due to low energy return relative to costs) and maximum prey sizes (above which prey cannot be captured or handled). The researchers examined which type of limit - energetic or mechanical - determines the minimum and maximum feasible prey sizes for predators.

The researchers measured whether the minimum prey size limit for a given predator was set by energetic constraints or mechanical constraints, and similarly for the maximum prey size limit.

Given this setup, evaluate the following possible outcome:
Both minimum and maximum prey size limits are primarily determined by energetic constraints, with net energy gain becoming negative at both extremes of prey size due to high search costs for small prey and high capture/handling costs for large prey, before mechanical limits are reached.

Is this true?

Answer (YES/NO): NO